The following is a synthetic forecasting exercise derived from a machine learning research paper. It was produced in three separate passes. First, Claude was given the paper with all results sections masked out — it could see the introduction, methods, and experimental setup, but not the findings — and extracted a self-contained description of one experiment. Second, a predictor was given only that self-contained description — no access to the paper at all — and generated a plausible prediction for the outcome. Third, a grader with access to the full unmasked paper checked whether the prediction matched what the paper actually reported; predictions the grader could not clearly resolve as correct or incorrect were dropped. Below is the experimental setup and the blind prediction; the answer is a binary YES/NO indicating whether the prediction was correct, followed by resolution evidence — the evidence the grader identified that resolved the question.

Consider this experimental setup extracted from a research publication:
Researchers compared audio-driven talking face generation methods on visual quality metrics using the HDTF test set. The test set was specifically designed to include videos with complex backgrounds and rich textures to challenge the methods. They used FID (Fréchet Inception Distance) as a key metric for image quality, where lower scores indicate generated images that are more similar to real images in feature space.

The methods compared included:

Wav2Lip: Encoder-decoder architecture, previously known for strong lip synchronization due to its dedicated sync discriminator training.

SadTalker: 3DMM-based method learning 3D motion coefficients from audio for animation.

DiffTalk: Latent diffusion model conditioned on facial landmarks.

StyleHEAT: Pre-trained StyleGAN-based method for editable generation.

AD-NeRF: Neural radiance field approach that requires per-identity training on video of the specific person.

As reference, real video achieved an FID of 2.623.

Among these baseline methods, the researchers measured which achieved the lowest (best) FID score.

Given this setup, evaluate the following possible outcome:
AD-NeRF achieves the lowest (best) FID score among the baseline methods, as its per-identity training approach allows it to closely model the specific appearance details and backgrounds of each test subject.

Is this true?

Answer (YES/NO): NO